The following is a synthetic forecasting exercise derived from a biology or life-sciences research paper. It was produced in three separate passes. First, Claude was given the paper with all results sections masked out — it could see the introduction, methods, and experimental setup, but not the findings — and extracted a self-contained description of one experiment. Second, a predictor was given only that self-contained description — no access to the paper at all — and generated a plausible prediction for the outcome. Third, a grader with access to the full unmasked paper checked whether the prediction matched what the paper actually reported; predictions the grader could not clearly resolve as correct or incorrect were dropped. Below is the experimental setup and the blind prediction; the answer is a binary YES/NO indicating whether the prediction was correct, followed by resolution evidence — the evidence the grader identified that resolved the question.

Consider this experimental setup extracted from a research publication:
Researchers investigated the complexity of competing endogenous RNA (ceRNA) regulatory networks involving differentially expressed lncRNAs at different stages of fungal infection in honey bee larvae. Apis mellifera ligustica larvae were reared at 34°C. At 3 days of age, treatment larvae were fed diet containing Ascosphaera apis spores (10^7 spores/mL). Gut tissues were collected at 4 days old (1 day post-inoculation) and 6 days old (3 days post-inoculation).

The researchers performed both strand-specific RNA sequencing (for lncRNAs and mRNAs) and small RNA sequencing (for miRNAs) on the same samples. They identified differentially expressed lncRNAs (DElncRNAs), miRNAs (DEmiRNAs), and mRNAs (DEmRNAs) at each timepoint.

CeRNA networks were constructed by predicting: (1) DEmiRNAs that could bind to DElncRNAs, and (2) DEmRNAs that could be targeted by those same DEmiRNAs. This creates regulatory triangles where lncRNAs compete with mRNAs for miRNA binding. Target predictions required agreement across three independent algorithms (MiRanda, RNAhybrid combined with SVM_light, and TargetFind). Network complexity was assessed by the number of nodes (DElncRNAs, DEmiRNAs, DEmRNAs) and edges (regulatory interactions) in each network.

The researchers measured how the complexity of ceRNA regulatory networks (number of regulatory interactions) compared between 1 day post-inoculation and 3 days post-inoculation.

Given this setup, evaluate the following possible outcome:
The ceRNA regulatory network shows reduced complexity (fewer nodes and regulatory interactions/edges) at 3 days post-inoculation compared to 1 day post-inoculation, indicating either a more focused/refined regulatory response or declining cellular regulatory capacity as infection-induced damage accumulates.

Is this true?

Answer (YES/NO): NO